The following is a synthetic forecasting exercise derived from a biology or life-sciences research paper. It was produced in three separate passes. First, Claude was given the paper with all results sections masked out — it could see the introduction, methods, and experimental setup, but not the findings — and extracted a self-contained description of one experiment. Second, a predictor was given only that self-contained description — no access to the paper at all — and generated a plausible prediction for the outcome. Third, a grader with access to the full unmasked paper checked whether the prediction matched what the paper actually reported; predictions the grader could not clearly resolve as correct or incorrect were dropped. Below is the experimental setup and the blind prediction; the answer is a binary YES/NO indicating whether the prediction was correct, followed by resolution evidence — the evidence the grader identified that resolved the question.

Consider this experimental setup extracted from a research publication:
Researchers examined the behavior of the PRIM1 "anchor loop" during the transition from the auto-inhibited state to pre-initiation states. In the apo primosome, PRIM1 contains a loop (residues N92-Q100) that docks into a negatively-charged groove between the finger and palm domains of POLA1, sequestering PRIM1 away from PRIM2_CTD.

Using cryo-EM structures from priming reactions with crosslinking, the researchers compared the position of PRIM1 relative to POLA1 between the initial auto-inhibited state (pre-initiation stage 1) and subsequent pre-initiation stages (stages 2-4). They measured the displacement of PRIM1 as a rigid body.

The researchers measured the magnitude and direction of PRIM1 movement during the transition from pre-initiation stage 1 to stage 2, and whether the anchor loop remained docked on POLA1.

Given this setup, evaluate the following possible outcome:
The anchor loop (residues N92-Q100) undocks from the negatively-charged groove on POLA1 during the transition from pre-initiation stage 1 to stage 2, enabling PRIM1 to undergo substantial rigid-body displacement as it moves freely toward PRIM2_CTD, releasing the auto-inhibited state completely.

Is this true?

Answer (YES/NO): NO